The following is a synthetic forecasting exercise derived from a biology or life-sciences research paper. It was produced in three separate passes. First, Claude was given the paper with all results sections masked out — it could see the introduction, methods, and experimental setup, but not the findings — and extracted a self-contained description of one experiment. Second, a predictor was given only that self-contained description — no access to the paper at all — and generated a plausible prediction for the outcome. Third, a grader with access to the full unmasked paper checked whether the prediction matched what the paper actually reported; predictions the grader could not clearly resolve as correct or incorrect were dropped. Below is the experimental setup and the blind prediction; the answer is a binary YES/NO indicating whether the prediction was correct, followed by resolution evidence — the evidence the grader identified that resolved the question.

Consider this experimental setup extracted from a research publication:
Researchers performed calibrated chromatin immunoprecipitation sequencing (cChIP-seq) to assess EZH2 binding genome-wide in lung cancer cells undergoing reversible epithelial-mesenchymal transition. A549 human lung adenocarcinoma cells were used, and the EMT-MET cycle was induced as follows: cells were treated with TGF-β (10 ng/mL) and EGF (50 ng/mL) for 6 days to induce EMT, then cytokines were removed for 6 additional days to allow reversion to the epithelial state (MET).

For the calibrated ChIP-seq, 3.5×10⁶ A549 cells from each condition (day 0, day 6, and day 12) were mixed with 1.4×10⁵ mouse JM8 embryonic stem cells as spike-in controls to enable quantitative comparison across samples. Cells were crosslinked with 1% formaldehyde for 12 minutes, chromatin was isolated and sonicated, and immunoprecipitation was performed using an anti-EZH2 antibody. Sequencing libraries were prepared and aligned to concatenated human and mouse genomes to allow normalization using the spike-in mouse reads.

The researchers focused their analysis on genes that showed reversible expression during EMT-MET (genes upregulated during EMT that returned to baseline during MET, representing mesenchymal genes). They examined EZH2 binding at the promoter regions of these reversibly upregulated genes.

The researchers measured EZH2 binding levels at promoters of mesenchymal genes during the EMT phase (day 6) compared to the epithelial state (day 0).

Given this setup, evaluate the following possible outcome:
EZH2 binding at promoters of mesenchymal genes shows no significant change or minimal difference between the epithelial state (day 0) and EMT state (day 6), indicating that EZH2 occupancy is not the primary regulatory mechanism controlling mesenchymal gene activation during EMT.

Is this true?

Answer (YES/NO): YES